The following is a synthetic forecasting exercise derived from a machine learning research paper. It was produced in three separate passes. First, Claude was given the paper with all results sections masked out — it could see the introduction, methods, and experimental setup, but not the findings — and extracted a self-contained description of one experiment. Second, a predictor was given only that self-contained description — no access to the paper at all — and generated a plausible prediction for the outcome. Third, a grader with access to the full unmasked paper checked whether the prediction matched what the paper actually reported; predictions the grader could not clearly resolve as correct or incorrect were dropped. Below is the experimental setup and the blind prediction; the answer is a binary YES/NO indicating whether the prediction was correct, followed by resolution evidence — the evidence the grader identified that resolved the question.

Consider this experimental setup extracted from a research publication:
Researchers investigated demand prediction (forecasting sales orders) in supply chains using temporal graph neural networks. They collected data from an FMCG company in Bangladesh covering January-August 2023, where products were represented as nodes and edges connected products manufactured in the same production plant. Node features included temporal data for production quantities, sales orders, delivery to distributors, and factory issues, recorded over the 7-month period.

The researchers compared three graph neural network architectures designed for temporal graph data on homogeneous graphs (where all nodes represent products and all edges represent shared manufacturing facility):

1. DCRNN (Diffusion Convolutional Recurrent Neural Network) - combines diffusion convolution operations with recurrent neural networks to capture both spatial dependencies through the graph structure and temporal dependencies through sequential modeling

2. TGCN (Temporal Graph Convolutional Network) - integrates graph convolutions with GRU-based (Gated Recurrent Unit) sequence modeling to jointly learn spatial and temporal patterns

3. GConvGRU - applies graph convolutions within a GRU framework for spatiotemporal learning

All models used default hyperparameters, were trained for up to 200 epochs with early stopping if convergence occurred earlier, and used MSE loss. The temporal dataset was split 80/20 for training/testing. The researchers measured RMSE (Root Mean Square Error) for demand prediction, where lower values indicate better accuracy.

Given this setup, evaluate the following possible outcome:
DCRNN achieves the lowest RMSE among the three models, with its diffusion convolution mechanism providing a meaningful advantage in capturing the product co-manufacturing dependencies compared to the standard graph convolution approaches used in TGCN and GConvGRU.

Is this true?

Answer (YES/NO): NO